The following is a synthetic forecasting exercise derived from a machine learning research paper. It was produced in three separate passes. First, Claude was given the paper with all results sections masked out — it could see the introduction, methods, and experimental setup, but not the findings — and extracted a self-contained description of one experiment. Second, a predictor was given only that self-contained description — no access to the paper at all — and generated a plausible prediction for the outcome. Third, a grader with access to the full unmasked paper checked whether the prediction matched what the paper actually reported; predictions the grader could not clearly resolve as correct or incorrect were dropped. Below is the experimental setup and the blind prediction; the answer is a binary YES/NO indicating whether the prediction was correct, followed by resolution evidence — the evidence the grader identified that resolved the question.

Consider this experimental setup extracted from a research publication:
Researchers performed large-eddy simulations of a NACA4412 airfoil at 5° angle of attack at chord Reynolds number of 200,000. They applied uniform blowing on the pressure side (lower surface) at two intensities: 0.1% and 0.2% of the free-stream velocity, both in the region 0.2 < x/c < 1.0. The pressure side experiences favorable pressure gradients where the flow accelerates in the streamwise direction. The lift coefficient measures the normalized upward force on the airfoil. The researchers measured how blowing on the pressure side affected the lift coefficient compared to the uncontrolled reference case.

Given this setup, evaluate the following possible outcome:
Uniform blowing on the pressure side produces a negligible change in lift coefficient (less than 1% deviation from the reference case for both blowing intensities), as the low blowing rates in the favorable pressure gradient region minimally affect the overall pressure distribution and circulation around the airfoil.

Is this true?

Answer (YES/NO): NO